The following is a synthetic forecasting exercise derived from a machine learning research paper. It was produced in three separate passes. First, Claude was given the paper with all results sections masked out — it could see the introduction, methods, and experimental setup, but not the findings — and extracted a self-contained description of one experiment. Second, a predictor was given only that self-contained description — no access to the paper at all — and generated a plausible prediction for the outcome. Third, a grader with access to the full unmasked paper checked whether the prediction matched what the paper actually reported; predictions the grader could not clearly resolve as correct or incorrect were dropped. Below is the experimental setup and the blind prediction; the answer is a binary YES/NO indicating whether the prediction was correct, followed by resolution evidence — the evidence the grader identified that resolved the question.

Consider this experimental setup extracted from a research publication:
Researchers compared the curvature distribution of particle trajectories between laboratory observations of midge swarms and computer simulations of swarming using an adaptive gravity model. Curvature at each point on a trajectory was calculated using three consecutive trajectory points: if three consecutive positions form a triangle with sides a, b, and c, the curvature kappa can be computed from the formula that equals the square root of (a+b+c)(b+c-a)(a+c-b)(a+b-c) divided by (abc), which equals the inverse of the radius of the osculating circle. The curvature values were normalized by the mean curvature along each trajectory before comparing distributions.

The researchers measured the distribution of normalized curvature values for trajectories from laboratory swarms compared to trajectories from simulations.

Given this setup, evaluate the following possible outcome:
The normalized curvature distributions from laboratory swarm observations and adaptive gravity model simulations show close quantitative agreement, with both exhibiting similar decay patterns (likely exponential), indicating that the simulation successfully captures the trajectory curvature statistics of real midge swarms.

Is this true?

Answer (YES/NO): NO